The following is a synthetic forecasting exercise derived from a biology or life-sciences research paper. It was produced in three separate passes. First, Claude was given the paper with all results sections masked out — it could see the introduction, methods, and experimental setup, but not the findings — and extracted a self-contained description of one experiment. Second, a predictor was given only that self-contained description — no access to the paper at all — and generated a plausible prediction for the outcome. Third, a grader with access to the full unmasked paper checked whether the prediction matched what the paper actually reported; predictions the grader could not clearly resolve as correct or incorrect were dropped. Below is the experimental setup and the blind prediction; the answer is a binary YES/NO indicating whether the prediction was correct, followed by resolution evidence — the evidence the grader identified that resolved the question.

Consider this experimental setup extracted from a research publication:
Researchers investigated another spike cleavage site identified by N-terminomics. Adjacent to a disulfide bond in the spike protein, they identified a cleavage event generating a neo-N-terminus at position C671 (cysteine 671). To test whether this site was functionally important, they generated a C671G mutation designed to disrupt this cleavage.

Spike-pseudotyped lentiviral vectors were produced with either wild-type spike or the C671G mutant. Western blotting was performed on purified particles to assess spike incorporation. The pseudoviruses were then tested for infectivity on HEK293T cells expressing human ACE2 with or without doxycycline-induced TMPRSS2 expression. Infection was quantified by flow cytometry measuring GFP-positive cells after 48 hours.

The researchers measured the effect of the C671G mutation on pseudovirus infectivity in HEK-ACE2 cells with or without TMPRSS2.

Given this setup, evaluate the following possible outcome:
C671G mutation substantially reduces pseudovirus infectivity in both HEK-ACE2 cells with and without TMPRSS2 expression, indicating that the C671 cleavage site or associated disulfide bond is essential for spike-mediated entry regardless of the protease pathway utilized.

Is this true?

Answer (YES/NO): YES